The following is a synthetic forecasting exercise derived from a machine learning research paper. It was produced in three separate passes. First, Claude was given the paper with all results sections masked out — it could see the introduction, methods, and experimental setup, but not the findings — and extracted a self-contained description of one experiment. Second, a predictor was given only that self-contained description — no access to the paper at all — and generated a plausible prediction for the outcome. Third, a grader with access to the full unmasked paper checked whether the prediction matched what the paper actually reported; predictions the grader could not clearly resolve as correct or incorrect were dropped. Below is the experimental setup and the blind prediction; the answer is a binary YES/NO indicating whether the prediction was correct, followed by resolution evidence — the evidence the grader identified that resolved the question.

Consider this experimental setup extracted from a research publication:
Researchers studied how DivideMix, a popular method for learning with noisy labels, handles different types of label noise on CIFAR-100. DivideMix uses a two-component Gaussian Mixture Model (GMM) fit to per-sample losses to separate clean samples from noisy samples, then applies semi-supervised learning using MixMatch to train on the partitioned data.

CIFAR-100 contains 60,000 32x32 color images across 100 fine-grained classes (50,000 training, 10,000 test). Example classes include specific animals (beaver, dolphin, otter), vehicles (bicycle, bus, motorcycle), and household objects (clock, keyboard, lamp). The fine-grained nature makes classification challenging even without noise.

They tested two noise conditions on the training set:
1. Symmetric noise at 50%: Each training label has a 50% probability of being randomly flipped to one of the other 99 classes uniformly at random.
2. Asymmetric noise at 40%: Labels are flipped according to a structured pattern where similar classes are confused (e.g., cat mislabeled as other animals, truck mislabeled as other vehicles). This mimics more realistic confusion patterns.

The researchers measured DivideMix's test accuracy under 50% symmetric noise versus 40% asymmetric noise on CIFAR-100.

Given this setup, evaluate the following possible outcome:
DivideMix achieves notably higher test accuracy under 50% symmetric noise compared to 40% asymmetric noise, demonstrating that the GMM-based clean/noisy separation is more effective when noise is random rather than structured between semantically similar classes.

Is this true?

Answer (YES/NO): YES